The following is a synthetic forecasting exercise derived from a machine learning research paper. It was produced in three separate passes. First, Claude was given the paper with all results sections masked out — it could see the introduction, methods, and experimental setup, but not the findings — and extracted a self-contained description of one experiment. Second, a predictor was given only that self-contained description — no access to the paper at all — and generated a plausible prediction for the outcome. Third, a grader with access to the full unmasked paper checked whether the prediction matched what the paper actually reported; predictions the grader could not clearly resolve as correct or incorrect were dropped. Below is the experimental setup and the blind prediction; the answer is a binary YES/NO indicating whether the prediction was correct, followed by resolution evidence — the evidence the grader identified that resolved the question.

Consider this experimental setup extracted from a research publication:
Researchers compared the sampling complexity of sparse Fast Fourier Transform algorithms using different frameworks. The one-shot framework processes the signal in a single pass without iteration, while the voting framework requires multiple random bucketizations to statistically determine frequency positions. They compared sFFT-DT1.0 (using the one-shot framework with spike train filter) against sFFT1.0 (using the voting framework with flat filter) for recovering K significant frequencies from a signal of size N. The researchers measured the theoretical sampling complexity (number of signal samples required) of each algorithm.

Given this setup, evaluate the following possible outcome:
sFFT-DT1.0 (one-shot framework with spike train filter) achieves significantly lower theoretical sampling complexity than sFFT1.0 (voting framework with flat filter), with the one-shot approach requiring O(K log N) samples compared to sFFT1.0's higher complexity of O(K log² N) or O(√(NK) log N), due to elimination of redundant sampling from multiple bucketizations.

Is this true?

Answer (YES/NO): NO